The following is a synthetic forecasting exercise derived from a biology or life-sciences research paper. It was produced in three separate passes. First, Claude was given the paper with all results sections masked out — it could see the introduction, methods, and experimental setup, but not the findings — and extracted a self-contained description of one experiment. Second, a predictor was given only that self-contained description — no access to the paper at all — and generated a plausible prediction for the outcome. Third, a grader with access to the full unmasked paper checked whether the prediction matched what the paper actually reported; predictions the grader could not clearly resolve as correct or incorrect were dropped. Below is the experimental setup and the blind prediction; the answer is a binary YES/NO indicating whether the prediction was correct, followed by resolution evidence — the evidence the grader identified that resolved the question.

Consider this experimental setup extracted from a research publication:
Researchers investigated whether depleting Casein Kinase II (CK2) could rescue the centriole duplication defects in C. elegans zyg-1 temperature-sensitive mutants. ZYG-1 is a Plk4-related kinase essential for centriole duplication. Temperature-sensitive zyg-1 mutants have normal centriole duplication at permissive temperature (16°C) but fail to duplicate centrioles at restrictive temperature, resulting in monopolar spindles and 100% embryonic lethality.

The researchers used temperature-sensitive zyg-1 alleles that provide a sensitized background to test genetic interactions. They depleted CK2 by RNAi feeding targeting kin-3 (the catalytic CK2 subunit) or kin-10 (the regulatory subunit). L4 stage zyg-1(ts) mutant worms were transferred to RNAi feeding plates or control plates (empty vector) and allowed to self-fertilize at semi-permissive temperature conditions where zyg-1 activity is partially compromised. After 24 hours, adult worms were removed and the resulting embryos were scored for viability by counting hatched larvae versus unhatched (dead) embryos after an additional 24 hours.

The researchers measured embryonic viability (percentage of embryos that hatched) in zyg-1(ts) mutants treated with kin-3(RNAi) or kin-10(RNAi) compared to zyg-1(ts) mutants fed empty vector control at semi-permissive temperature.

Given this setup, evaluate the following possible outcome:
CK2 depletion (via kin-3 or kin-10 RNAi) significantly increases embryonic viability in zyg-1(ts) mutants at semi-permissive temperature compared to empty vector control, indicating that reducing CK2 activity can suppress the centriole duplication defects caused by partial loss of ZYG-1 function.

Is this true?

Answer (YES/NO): YES